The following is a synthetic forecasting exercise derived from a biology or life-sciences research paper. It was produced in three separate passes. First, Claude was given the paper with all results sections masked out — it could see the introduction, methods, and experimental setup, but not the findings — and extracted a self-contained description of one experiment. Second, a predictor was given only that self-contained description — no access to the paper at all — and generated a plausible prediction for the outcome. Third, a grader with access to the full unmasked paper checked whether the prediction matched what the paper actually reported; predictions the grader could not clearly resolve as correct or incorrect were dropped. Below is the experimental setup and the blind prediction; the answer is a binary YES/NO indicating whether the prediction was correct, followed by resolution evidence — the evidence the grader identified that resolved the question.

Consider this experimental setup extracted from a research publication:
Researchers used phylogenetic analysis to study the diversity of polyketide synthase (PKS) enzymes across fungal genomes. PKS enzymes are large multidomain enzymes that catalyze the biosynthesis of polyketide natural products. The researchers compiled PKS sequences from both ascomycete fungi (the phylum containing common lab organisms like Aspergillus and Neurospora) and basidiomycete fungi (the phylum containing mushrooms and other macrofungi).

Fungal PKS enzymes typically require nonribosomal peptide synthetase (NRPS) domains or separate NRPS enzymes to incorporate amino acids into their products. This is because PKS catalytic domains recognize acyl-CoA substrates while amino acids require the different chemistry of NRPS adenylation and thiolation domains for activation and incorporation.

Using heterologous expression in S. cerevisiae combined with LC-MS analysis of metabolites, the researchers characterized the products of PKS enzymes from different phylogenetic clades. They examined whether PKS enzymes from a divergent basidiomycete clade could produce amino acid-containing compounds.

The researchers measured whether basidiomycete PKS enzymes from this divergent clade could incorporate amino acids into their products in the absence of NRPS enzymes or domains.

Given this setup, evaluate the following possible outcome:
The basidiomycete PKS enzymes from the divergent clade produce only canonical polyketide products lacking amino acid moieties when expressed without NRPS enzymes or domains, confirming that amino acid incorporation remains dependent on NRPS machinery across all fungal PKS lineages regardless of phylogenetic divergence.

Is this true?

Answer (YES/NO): NO